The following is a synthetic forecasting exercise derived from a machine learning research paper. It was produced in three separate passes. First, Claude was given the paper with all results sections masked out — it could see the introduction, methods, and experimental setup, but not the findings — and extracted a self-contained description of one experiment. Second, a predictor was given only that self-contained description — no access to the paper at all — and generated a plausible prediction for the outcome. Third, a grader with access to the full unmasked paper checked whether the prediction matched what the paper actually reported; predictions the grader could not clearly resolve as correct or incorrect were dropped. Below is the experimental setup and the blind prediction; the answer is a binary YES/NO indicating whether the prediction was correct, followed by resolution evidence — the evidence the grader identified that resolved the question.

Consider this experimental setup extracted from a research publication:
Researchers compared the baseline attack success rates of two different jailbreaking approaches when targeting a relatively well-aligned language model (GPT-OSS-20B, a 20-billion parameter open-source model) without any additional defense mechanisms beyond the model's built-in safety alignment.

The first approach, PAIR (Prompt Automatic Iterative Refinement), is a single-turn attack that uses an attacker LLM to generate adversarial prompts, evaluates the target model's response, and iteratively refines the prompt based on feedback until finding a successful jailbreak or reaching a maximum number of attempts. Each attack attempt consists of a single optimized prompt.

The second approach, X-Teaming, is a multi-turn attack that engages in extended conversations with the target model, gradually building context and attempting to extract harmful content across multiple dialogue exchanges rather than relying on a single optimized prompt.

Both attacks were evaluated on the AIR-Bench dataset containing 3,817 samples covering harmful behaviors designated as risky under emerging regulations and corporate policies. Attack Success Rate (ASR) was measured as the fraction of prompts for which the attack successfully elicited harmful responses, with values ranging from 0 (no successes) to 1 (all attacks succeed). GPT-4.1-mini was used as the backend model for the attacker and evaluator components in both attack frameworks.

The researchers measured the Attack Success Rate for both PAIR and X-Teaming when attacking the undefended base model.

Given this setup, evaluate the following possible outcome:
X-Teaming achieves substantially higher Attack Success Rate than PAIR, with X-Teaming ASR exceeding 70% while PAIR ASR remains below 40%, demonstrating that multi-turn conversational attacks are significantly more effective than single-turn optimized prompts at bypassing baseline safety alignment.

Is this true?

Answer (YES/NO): YES